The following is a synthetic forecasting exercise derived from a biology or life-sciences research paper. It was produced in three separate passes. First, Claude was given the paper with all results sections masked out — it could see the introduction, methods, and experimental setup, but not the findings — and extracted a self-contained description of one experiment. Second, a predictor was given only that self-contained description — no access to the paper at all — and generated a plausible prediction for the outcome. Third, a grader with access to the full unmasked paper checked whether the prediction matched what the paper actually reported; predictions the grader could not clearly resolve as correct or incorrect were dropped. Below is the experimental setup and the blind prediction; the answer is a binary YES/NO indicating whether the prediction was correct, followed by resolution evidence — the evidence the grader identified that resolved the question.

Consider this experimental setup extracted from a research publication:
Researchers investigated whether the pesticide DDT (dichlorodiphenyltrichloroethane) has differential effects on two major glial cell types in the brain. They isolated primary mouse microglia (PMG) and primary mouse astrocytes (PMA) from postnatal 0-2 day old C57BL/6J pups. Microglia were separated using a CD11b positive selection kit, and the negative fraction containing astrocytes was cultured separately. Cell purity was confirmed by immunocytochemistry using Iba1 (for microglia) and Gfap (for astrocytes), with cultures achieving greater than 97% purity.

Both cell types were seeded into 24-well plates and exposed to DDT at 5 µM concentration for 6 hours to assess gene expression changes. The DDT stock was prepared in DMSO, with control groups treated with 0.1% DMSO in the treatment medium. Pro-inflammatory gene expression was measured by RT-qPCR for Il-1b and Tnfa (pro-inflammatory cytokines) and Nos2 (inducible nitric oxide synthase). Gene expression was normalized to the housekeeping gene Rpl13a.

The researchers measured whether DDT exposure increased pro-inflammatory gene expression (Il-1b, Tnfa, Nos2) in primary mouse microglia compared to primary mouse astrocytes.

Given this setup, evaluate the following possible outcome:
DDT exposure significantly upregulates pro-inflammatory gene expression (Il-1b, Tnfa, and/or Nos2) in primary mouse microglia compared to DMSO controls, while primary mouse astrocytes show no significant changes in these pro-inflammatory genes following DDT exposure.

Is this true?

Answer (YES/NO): YES